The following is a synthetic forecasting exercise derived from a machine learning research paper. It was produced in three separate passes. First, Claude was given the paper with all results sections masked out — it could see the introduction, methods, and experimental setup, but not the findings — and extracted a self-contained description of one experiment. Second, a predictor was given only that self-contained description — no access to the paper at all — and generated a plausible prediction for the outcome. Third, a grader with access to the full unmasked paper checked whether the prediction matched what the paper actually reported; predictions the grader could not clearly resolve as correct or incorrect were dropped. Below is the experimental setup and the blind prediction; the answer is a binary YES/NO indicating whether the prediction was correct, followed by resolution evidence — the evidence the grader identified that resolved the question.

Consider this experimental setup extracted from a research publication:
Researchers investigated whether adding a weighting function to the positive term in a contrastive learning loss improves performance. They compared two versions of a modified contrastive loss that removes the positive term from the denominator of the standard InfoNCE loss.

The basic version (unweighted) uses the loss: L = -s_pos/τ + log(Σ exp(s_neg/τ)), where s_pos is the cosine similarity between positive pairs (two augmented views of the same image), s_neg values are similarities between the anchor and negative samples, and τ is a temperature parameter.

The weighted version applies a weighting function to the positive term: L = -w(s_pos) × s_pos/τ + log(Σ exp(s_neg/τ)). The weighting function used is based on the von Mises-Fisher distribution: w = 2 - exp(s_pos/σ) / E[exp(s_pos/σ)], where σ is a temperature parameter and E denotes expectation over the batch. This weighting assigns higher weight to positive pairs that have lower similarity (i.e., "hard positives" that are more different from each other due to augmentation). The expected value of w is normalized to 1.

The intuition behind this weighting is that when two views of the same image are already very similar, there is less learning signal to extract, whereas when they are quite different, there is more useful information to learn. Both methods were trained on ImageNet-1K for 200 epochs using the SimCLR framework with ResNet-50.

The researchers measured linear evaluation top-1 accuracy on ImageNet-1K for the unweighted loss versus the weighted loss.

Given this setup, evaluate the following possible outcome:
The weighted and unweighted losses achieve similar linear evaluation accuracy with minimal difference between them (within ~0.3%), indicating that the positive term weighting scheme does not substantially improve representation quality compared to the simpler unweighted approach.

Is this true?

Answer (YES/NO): NO